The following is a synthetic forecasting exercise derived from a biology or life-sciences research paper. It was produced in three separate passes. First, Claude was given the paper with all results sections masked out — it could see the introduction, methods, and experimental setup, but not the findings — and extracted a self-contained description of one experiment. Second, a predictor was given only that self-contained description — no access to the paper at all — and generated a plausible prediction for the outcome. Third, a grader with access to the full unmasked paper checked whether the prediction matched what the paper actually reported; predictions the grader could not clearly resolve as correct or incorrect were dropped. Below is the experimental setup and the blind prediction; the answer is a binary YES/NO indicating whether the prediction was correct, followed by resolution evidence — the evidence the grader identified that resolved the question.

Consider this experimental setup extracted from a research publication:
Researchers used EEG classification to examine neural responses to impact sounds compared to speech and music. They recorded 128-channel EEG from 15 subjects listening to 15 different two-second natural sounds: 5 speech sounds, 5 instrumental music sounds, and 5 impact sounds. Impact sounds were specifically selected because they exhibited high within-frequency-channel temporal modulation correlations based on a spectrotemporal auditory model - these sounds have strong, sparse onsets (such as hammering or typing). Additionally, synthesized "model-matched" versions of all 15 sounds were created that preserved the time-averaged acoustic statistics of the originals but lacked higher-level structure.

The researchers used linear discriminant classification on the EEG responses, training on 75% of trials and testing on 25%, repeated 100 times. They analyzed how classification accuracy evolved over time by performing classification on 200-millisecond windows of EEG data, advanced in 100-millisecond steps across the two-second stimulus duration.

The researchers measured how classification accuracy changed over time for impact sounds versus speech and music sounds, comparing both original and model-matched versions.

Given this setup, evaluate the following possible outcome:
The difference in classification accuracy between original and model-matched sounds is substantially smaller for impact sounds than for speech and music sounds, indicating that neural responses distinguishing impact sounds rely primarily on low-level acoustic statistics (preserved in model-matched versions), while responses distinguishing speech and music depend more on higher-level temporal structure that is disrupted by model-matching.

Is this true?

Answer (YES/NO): YES